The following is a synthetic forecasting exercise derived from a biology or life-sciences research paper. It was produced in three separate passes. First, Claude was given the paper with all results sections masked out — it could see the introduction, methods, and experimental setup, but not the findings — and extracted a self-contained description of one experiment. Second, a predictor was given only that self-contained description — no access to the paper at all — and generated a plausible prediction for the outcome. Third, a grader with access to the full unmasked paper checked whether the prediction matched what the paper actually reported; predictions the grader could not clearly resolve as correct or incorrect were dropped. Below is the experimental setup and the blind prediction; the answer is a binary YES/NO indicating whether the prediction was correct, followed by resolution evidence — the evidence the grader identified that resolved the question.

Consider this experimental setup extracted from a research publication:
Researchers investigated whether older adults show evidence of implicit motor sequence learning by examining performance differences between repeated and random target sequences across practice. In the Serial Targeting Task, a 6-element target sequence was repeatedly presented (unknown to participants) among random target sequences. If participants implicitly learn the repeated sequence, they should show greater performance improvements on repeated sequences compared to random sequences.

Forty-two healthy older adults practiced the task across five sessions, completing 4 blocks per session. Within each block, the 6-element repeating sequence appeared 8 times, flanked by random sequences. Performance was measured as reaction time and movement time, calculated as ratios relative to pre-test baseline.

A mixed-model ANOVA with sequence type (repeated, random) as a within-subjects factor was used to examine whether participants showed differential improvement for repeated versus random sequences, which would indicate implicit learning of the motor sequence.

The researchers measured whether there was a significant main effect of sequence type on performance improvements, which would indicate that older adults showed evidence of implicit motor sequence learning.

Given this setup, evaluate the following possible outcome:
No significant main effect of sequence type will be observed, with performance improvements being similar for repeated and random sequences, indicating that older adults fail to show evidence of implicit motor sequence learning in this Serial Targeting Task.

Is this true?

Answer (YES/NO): NO